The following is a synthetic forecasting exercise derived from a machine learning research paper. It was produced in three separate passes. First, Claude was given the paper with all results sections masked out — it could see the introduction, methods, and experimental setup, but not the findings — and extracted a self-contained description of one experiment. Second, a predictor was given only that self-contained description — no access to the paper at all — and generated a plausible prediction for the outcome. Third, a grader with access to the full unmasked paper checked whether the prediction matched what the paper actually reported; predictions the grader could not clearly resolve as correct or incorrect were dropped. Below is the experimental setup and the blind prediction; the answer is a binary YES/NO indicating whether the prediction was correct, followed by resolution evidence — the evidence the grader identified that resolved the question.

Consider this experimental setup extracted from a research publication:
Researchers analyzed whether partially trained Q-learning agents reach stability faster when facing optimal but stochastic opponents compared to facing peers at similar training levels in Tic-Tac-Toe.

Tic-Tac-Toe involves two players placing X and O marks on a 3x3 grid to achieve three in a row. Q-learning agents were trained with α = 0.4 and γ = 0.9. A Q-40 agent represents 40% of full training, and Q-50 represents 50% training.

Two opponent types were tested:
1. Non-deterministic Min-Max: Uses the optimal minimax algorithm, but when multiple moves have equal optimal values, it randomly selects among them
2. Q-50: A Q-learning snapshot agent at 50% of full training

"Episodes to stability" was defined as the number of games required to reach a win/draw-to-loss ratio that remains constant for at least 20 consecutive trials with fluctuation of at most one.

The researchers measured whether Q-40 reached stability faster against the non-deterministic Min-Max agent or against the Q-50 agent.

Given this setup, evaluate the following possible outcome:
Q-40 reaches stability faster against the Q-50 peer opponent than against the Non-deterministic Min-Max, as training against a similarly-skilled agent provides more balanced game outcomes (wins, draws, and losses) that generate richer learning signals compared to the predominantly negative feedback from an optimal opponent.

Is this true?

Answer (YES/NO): NO